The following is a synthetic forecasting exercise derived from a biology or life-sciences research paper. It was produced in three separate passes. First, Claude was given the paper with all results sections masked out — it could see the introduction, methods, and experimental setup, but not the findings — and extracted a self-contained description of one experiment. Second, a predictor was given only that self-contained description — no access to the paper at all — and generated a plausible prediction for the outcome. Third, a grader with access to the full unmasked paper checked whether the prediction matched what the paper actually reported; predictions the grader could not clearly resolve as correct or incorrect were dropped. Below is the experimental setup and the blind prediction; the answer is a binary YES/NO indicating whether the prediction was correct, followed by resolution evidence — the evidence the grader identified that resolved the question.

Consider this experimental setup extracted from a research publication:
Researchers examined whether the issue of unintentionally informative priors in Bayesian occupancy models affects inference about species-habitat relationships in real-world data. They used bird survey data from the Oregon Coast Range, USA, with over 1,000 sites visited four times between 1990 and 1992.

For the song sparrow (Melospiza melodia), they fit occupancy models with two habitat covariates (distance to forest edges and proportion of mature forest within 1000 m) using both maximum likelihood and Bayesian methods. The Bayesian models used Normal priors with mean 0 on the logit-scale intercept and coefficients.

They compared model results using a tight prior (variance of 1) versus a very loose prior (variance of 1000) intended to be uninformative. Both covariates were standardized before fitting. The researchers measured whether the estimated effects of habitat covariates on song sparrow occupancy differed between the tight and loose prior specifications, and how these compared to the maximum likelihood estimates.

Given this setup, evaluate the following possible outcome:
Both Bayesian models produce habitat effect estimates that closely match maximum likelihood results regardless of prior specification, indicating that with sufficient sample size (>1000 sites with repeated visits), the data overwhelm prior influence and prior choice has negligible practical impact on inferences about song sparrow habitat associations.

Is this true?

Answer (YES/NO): NO